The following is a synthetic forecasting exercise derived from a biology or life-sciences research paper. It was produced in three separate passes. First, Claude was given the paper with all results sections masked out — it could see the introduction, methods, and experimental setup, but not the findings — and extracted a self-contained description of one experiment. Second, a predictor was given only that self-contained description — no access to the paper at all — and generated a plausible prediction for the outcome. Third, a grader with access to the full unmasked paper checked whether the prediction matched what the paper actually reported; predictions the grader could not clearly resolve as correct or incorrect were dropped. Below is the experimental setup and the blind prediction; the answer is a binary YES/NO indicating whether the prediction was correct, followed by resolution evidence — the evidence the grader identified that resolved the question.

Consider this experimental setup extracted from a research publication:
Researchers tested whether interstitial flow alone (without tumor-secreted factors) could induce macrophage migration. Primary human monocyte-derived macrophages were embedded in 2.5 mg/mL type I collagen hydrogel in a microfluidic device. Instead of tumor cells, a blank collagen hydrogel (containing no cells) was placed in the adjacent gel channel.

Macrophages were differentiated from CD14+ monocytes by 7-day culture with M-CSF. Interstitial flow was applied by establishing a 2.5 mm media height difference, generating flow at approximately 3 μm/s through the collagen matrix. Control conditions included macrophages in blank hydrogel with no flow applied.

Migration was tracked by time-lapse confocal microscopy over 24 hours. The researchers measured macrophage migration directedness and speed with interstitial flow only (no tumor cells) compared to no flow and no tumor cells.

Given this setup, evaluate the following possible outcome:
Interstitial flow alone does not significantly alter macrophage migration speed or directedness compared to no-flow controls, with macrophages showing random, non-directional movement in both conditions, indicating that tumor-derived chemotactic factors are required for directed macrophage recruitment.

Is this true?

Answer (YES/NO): NO